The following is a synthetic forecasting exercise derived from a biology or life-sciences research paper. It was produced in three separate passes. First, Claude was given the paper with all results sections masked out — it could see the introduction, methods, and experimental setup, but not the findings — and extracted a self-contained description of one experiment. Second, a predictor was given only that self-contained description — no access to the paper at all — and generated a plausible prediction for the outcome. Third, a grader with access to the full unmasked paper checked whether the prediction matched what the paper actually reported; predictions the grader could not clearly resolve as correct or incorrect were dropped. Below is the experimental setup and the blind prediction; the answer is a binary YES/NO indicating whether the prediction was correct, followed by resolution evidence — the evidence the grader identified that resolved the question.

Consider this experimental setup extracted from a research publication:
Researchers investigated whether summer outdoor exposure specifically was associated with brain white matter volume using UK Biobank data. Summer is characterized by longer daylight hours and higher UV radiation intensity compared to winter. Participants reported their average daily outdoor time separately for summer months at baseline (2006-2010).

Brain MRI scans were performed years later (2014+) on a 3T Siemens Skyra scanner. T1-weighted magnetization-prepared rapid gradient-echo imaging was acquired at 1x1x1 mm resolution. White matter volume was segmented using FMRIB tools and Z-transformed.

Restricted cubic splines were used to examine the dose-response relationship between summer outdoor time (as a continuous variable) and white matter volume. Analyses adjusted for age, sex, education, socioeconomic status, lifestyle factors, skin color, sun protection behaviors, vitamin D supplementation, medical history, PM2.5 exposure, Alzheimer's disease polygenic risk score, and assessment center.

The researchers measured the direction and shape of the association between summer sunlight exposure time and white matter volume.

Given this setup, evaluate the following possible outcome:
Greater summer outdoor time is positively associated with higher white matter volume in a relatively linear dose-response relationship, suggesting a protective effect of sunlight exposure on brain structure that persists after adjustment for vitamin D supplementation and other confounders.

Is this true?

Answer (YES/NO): NO